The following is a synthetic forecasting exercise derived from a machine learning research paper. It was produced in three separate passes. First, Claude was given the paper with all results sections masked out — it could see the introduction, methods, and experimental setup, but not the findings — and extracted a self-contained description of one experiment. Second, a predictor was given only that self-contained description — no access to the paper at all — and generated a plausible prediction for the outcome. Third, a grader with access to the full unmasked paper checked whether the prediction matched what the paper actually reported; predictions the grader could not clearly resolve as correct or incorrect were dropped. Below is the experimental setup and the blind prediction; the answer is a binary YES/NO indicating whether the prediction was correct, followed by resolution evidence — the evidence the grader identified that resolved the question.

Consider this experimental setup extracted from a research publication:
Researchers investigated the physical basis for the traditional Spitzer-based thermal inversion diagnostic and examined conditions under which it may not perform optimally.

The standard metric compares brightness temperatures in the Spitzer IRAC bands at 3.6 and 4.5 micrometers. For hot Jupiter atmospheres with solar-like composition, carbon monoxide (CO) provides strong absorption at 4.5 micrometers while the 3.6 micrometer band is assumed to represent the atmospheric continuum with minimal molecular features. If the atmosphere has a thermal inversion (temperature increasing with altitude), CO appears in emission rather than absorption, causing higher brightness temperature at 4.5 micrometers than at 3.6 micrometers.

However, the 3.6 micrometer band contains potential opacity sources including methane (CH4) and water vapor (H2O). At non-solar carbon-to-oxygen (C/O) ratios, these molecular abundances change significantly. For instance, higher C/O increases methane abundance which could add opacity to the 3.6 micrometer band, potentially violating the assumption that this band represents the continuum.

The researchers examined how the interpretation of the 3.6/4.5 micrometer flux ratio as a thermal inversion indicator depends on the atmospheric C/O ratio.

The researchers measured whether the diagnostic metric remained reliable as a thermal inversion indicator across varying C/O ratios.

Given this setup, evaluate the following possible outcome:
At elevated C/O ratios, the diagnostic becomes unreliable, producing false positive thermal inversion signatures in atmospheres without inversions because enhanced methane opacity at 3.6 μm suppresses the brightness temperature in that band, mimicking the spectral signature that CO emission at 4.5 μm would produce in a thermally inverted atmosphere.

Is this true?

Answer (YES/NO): YES